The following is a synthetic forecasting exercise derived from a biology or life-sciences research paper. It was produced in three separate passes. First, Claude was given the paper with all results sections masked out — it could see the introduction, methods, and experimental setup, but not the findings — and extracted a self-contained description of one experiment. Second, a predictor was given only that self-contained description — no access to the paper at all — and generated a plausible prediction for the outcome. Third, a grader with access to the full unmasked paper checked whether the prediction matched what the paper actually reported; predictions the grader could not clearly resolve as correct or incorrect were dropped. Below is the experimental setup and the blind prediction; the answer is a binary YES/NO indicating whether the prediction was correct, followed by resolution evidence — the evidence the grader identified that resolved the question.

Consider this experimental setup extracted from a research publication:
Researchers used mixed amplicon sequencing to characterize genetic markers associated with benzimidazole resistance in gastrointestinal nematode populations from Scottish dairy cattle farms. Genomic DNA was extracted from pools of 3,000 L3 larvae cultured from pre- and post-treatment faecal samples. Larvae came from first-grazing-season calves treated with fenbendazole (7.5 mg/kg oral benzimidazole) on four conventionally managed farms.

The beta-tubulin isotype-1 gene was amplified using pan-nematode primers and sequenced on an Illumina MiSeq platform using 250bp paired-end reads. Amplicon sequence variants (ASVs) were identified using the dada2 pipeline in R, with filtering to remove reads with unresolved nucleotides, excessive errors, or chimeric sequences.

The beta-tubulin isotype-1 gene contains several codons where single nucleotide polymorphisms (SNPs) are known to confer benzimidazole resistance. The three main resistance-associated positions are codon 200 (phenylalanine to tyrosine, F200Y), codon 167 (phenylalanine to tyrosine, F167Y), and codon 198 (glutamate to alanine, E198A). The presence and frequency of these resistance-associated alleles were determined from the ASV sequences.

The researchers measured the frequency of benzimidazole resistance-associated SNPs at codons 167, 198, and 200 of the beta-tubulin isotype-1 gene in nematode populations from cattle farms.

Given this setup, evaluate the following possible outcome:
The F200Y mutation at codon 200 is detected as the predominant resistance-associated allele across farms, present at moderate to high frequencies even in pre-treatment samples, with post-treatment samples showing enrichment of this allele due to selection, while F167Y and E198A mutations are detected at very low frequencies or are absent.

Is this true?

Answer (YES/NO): NO